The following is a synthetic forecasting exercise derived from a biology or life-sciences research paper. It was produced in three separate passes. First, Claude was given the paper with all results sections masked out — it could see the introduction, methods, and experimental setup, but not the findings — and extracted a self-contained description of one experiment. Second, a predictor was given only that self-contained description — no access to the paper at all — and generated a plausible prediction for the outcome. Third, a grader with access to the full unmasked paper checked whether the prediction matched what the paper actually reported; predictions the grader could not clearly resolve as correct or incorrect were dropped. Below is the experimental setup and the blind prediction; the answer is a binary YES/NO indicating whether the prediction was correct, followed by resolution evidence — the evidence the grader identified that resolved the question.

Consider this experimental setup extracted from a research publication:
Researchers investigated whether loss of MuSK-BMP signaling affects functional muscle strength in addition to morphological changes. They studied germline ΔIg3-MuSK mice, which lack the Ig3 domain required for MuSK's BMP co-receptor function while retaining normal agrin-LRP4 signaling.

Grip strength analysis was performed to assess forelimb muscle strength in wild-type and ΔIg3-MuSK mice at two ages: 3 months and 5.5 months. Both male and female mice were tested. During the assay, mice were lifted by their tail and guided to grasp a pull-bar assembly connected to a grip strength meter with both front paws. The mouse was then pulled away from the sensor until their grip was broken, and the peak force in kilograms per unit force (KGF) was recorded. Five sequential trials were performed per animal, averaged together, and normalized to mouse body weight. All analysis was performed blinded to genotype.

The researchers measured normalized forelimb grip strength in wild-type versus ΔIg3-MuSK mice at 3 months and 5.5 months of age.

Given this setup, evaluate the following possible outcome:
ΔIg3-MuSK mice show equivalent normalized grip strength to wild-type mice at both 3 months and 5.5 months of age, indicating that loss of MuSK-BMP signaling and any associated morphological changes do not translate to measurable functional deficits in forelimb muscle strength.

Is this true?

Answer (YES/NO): NO